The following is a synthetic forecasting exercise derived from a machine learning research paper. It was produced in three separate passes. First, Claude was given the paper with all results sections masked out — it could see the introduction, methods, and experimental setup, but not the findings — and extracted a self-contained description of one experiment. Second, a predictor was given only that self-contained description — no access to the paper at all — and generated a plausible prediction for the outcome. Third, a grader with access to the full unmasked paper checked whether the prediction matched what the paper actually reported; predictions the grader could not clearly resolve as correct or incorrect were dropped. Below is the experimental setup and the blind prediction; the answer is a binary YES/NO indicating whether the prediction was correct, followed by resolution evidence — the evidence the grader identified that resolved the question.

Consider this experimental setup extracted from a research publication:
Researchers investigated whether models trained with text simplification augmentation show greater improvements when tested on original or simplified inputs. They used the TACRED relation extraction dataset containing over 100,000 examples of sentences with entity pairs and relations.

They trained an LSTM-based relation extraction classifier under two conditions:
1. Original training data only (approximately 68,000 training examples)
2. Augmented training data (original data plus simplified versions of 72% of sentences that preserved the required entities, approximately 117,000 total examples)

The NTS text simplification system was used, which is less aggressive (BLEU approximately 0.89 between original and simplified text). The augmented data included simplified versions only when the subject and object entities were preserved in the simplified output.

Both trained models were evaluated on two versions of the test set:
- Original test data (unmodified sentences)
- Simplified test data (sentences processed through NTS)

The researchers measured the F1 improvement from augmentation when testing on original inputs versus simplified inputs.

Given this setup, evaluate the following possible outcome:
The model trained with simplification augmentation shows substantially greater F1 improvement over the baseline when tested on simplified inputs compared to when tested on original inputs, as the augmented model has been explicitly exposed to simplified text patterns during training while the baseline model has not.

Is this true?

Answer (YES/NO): YES